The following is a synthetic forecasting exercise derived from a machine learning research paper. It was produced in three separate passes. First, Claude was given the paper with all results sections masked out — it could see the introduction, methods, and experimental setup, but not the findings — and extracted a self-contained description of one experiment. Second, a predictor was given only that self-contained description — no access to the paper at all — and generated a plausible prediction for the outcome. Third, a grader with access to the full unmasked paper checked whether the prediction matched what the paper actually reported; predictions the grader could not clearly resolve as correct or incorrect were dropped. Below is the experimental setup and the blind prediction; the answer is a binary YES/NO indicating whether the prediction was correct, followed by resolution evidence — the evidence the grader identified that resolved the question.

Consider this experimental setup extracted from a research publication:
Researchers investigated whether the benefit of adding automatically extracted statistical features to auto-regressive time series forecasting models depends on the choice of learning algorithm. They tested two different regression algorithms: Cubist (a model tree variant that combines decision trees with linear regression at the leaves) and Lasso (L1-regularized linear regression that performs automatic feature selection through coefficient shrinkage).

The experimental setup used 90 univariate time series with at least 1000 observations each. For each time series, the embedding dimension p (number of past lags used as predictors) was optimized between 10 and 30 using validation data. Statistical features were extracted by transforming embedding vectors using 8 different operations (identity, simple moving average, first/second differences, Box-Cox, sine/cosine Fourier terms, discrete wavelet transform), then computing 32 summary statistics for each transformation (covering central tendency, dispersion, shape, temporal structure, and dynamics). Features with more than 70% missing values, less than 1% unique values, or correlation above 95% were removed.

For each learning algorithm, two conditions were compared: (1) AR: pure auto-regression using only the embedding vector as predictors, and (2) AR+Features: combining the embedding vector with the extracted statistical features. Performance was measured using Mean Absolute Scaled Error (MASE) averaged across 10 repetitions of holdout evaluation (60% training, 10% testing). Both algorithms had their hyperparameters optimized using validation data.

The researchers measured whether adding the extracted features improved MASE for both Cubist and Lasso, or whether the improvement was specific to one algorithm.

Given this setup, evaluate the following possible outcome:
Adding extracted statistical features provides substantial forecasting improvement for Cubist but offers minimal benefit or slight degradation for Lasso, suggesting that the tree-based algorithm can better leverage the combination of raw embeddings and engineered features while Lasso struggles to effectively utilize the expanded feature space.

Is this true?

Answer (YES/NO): NO